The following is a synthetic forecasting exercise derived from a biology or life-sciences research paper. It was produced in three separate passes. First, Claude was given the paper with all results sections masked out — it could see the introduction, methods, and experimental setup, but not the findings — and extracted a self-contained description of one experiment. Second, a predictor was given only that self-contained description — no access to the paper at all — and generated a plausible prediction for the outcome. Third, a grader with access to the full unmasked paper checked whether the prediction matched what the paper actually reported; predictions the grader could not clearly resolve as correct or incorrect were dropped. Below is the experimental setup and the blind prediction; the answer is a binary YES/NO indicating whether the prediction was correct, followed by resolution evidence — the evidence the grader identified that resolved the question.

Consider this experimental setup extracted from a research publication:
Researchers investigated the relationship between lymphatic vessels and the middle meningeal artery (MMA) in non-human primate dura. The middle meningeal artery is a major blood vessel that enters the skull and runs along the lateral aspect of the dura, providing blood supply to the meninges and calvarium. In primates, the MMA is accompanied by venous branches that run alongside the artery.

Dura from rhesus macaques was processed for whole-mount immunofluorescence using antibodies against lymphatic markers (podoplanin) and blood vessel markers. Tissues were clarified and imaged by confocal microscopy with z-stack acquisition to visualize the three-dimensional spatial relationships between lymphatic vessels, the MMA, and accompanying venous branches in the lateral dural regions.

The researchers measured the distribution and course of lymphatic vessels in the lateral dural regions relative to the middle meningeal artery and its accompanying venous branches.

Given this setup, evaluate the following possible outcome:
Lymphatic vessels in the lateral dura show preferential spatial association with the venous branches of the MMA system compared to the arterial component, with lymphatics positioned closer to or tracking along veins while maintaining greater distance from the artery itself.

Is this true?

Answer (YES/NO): NO